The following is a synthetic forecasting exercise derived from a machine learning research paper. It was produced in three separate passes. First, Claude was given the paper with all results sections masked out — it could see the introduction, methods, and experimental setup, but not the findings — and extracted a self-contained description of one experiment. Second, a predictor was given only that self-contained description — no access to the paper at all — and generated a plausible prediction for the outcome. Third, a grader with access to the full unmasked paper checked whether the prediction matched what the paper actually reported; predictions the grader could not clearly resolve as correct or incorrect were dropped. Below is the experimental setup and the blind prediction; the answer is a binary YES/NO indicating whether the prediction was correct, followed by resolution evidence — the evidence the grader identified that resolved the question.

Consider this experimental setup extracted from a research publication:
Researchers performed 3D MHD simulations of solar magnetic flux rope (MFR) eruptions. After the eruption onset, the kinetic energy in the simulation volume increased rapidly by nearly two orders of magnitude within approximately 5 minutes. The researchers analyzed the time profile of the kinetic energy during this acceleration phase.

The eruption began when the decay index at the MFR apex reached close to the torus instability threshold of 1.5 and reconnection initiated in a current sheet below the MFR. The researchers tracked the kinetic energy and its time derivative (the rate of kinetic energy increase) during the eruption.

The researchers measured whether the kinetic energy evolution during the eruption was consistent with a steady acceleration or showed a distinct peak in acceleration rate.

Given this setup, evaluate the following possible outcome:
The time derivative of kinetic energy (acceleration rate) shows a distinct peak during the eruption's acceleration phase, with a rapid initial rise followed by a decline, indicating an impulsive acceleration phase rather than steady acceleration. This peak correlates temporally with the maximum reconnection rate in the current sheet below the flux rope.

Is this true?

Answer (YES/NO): YES